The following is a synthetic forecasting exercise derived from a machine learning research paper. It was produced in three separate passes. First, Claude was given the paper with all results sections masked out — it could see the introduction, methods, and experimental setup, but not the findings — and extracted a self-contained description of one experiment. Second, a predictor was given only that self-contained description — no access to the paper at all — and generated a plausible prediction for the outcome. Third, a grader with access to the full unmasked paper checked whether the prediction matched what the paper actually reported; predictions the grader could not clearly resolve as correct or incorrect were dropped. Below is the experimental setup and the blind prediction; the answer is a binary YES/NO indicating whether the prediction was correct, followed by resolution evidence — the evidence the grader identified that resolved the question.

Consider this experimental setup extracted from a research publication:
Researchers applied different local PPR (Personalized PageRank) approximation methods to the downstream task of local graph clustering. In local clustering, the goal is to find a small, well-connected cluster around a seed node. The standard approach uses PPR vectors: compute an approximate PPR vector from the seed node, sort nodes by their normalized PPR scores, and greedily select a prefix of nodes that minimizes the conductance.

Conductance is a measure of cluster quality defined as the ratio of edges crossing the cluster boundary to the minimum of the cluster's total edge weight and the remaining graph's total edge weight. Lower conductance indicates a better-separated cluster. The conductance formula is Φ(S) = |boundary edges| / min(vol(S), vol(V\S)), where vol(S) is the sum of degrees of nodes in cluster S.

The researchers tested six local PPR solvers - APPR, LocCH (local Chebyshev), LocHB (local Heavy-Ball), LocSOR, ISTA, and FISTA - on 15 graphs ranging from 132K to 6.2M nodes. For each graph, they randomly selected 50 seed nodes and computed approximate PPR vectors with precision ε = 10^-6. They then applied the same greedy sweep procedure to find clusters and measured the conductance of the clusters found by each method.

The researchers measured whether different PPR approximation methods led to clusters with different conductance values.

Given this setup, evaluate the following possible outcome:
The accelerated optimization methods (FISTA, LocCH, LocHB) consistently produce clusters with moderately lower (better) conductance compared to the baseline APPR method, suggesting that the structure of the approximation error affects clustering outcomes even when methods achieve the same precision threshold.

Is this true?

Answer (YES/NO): NO